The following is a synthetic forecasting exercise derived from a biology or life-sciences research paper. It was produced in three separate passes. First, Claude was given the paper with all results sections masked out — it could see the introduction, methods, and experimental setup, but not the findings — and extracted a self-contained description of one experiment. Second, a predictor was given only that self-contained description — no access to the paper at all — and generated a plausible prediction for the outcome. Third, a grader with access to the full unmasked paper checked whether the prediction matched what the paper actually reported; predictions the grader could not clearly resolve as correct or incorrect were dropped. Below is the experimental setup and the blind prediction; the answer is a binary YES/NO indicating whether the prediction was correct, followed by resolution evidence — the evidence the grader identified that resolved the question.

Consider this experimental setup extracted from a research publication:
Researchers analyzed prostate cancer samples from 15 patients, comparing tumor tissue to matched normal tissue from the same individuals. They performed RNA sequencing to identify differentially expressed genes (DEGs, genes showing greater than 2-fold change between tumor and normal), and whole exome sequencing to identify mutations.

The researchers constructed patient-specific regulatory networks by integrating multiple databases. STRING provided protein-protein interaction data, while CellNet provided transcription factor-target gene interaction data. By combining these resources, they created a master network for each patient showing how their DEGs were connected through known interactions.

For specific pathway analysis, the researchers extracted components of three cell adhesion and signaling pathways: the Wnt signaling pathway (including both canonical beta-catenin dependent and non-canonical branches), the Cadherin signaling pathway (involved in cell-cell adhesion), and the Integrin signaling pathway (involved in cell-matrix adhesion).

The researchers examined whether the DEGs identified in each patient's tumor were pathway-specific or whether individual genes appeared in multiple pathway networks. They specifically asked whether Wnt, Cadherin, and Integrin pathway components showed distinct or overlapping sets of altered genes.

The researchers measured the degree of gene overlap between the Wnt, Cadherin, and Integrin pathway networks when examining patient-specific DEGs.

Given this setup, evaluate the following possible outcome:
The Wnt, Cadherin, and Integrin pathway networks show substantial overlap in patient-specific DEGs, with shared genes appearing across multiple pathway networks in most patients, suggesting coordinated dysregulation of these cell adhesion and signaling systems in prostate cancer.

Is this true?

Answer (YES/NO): YES